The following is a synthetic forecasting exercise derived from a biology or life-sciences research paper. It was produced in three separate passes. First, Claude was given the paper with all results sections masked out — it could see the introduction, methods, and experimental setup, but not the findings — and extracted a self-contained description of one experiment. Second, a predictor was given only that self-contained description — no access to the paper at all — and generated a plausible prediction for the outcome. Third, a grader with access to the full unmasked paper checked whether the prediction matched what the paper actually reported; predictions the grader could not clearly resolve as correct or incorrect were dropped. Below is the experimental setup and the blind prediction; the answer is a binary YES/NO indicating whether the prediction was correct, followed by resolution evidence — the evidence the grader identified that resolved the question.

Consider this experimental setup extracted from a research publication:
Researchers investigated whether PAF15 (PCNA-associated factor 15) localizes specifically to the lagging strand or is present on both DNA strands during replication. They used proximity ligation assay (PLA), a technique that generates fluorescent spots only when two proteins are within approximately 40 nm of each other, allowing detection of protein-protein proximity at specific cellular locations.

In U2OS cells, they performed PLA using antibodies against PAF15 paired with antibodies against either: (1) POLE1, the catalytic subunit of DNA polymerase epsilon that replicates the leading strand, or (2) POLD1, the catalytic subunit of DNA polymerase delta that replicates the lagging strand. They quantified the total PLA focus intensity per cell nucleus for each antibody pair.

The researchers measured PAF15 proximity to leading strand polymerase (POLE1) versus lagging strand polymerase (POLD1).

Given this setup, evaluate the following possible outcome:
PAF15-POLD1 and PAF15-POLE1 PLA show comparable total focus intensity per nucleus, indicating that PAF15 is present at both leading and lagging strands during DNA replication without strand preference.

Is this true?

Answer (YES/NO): NO